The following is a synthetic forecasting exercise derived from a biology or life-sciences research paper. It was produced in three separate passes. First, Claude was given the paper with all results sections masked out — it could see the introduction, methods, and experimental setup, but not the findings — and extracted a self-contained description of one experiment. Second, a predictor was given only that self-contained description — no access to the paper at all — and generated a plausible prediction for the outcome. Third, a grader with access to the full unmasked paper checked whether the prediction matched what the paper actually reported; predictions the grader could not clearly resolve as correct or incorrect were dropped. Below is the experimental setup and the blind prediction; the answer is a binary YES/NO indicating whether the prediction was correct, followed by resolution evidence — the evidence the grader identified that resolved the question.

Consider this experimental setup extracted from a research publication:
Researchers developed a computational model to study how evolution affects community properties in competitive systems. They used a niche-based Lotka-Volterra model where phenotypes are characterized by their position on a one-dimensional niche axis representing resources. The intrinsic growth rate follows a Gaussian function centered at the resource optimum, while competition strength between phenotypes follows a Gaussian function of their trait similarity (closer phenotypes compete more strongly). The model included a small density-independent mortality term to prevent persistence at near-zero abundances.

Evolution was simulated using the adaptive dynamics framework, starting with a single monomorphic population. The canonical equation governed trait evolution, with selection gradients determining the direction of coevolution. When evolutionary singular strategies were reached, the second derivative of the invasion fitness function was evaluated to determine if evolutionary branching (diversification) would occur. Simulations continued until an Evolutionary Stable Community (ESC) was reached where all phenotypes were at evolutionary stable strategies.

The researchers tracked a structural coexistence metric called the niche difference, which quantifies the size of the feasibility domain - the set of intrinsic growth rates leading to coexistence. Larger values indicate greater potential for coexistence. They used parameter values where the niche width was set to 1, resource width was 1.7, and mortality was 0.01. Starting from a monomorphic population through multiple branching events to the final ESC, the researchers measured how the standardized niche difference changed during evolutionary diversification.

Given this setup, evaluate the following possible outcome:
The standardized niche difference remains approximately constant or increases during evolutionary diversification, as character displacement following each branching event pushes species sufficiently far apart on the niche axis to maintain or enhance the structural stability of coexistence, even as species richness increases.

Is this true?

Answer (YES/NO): NO